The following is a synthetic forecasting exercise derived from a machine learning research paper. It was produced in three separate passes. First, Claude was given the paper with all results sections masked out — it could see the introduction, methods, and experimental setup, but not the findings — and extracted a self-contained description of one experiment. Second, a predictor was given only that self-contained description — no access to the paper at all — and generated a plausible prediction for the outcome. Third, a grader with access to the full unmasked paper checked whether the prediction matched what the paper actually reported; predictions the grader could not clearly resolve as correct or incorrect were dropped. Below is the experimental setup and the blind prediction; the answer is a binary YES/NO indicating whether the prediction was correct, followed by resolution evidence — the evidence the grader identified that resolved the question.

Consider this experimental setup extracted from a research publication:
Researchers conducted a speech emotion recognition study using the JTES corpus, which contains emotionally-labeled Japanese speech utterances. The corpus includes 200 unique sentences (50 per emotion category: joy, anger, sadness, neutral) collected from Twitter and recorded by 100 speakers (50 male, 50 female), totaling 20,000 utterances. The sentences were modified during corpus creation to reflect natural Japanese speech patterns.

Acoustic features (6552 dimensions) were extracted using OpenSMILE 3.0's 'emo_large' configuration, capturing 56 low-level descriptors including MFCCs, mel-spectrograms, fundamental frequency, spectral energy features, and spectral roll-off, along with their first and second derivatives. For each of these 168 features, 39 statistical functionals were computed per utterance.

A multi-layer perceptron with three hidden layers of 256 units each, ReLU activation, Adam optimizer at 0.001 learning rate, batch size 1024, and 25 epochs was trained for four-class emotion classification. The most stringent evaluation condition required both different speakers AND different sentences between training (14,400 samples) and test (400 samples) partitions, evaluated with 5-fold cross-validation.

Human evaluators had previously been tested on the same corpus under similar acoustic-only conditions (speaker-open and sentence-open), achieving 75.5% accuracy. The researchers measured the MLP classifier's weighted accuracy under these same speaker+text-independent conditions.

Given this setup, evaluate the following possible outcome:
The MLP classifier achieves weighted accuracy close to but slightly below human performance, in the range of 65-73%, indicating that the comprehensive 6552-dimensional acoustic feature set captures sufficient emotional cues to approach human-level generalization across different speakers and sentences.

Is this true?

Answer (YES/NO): YES